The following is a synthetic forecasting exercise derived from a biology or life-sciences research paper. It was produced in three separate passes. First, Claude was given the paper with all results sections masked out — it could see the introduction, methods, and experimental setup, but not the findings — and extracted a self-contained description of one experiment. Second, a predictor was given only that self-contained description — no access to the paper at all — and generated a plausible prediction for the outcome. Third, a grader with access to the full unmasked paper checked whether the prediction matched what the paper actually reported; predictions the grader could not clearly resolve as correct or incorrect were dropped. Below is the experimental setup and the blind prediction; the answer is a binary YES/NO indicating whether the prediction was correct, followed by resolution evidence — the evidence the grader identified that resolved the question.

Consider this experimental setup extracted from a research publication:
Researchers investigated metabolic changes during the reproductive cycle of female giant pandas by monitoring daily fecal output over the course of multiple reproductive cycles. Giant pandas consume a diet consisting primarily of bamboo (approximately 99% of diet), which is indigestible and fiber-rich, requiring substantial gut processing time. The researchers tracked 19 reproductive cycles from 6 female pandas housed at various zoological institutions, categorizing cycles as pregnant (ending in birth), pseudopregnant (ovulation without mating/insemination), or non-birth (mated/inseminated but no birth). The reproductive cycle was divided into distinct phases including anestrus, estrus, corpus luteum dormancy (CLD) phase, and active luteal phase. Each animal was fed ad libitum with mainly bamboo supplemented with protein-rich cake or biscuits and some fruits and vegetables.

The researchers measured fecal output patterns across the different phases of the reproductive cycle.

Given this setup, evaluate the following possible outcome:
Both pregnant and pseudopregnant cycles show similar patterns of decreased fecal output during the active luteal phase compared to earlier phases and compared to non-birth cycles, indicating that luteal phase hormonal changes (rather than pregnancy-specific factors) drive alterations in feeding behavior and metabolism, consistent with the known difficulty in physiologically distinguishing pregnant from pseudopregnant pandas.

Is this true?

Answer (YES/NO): NO